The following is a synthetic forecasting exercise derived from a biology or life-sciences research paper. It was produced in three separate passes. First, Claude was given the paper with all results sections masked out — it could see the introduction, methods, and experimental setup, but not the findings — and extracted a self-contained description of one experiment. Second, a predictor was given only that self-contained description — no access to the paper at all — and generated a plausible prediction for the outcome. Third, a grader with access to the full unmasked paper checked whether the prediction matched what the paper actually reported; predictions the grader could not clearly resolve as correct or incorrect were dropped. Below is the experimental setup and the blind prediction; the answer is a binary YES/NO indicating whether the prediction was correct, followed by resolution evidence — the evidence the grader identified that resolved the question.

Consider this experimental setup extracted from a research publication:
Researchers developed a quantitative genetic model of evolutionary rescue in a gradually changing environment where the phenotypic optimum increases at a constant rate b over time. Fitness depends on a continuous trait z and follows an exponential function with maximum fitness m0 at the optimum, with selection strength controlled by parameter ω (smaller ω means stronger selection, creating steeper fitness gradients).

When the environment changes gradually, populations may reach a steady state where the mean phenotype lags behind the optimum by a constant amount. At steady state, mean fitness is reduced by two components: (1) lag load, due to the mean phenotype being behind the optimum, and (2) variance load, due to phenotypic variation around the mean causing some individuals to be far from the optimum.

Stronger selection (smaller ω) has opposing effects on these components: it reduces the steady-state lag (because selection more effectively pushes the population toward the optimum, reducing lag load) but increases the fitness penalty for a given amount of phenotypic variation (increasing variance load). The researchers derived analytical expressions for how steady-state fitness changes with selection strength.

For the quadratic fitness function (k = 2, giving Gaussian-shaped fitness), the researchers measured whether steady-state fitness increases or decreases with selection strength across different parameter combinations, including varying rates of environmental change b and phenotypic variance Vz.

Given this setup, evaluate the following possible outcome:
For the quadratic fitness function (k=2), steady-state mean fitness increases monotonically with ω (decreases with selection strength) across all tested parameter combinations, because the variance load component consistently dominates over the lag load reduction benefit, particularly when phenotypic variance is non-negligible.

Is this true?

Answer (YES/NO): NO